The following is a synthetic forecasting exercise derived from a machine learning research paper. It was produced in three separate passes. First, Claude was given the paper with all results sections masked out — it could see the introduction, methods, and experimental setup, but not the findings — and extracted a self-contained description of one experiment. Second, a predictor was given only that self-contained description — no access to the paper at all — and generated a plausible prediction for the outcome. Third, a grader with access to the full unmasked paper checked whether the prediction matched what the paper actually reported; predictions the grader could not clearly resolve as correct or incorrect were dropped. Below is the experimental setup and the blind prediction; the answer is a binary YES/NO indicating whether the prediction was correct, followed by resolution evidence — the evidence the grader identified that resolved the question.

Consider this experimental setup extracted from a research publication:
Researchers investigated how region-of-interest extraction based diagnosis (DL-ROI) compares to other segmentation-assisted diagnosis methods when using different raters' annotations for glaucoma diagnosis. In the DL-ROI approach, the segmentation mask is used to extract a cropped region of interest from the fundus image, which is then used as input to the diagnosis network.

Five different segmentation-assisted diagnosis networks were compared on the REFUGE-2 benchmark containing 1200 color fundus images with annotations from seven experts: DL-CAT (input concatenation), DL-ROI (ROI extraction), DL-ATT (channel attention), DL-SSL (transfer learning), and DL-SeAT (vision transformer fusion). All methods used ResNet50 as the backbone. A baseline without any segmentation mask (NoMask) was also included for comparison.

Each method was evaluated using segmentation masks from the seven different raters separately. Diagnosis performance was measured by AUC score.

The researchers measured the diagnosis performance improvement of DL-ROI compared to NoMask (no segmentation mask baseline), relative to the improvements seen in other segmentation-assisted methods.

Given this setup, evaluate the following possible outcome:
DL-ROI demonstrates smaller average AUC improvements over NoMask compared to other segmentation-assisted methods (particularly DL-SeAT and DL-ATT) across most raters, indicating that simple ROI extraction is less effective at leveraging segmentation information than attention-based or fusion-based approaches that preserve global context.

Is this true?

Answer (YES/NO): YES